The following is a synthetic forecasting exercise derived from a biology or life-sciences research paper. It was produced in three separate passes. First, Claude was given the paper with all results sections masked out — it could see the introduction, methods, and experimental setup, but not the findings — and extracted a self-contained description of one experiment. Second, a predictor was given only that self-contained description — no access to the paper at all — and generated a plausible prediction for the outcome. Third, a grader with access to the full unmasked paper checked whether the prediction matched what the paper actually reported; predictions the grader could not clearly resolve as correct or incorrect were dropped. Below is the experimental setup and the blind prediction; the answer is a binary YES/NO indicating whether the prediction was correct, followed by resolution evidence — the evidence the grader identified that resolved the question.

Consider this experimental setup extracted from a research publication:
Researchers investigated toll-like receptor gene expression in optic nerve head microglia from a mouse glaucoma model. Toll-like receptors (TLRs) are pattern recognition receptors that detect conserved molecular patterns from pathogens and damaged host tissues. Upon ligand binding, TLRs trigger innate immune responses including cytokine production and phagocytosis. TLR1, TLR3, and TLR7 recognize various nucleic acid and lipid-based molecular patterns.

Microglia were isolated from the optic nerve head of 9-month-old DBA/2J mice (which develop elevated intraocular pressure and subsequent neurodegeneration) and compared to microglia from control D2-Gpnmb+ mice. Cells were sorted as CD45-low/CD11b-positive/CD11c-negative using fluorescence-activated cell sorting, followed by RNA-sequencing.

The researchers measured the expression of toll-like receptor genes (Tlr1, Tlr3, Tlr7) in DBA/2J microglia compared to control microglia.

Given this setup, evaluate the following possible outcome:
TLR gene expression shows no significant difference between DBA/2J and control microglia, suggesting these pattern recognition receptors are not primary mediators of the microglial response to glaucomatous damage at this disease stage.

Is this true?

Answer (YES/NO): NO